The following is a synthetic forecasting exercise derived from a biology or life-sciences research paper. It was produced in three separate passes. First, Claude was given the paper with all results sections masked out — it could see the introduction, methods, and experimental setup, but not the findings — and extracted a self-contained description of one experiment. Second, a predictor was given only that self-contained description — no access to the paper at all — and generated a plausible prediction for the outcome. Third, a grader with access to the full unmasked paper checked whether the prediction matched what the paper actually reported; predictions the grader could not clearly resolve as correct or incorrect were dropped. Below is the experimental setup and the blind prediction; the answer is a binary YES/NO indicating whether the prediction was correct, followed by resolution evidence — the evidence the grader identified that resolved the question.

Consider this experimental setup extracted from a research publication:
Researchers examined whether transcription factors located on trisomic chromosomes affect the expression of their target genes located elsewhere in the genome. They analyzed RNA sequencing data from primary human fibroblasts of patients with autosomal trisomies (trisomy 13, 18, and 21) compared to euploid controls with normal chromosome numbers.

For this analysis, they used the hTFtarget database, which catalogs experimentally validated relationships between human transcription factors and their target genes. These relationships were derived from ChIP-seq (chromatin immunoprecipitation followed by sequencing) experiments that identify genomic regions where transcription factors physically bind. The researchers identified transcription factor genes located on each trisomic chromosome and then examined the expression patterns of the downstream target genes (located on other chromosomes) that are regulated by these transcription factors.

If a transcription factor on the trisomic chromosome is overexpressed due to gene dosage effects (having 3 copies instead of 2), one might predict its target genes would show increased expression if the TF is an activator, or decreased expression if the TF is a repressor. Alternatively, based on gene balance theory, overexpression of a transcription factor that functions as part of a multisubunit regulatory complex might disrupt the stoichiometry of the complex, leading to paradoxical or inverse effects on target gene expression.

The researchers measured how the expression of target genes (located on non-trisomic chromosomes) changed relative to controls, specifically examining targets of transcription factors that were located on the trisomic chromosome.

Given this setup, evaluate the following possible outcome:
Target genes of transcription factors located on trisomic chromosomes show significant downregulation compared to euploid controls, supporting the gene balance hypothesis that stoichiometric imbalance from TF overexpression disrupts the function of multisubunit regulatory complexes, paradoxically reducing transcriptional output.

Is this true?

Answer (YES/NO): YES